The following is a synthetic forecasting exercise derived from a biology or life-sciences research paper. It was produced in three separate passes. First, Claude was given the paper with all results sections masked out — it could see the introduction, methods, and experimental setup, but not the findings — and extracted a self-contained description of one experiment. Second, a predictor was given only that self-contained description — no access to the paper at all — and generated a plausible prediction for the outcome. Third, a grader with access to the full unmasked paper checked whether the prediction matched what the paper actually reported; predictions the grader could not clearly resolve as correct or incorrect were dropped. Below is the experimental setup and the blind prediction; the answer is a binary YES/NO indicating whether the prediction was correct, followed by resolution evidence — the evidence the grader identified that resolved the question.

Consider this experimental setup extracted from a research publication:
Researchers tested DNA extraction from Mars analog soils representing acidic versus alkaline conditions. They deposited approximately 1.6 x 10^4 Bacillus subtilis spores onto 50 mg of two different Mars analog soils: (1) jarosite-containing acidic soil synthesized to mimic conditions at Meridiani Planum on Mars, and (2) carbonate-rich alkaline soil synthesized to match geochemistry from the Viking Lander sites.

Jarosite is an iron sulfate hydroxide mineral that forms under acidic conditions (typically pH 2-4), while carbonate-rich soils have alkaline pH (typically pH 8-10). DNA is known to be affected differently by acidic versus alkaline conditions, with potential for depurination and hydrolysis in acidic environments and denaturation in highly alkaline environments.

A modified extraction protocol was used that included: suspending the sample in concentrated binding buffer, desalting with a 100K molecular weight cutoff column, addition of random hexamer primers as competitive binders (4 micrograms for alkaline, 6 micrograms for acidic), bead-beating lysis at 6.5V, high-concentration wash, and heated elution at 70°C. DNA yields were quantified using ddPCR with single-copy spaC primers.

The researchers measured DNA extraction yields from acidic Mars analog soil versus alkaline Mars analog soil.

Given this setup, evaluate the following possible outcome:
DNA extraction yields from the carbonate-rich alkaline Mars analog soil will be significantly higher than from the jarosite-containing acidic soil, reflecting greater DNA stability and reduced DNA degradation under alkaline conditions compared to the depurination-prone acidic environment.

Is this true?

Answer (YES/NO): YES